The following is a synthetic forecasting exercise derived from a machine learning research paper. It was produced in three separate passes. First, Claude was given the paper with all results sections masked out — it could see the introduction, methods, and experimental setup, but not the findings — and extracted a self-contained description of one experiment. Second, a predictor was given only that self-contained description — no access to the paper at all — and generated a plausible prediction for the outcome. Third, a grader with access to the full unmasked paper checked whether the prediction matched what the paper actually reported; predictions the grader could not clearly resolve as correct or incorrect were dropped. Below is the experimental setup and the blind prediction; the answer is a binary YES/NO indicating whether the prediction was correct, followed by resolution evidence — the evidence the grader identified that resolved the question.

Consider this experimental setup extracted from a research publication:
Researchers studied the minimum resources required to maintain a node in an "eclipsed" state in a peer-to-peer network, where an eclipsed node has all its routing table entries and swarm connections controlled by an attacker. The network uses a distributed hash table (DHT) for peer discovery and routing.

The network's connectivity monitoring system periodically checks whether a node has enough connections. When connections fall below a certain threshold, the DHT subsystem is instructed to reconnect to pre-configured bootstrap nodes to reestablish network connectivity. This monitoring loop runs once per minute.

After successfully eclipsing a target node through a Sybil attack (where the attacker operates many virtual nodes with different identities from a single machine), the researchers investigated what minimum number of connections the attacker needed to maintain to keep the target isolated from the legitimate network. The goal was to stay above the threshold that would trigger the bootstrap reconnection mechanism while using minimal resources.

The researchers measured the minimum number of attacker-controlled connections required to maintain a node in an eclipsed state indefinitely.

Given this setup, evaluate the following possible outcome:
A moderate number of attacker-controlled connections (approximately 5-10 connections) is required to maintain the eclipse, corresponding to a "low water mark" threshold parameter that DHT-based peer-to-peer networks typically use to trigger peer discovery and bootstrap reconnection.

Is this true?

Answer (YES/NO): NO